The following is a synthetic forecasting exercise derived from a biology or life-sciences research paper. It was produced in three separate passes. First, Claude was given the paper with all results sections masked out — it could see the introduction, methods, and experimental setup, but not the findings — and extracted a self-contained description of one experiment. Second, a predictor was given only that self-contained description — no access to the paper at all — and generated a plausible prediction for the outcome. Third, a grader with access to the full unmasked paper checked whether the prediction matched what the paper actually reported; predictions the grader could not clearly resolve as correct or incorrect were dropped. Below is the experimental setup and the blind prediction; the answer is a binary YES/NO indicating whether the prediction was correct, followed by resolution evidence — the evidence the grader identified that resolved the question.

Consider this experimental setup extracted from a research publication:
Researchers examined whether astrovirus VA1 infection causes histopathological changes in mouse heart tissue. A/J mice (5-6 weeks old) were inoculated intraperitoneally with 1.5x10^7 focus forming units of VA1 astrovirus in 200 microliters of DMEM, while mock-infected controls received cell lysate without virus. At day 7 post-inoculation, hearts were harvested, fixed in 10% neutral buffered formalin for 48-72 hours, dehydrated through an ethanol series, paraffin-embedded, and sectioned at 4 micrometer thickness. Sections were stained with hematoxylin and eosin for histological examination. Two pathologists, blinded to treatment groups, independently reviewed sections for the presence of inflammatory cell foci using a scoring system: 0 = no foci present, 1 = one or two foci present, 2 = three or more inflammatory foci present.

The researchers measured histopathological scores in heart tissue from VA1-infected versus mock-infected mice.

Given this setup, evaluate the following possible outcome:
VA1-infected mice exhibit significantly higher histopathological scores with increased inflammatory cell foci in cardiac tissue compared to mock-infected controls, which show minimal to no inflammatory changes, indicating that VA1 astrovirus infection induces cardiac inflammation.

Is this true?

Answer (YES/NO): NO